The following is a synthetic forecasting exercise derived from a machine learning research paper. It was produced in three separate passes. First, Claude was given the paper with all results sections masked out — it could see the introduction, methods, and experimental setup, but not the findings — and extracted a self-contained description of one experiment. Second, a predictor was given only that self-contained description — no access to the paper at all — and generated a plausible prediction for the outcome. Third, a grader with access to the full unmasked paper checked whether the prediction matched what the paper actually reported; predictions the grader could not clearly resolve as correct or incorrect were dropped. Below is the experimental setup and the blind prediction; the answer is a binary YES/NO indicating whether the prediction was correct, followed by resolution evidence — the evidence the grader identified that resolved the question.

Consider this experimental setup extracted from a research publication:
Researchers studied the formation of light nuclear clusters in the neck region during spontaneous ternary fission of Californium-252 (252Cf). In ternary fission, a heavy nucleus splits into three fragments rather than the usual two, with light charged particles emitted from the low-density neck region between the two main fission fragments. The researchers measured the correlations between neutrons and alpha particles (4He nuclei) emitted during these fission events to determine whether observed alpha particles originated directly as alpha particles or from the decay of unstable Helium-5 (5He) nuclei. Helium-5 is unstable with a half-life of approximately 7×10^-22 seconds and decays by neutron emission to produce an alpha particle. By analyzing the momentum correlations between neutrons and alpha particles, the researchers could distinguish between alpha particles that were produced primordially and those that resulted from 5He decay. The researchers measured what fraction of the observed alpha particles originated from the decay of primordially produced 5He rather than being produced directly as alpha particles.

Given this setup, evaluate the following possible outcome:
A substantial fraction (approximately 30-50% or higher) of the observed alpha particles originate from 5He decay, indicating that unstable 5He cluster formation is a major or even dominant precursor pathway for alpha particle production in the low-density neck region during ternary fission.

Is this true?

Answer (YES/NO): NO